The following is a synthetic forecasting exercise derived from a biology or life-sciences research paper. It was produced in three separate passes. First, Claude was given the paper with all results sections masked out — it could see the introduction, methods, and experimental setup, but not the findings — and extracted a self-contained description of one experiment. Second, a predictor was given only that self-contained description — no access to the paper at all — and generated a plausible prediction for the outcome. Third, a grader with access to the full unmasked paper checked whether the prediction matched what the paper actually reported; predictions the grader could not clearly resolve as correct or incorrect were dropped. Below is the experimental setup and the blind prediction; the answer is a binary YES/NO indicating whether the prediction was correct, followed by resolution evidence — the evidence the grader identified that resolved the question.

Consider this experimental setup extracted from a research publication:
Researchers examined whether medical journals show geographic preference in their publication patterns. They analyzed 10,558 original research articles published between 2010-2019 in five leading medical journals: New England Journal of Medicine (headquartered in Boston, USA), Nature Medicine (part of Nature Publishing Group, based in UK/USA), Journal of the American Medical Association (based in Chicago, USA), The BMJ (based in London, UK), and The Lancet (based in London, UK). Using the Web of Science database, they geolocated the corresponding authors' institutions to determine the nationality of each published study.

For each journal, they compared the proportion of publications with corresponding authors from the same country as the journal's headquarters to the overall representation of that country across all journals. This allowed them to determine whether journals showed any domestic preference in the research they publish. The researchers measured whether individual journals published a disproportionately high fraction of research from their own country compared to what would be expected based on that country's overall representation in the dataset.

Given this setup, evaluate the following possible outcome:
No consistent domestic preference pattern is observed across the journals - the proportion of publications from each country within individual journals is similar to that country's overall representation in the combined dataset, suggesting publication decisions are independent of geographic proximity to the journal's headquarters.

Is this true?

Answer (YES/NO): NO